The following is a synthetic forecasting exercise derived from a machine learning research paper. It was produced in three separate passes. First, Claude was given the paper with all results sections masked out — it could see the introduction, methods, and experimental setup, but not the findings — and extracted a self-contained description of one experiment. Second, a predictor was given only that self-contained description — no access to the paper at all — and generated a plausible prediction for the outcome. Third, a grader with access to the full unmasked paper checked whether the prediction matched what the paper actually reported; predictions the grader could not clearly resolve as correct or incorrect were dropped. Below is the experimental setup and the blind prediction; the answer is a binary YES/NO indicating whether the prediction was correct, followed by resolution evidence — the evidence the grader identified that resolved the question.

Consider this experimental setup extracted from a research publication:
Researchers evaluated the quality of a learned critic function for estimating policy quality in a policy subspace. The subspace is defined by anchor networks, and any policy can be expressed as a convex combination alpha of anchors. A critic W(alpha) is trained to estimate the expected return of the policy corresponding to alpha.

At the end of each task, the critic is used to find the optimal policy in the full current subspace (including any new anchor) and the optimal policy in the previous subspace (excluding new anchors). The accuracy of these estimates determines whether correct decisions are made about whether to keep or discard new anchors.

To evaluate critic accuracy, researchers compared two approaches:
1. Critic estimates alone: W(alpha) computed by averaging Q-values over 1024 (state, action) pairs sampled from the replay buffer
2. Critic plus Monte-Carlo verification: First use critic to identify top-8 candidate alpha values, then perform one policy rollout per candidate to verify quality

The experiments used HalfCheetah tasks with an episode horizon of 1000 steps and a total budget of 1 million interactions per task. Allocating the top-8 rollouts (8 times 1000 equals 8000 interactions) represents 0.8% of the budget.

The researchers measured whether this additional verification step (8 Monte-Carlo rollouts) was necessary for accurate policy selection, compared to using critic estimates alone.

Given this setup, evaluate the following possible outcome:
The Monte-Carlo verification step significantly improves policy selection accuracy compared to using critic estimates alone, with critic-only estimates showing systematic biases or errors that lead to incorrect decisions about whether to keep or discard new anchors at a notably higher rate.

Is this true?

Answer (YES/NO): NO